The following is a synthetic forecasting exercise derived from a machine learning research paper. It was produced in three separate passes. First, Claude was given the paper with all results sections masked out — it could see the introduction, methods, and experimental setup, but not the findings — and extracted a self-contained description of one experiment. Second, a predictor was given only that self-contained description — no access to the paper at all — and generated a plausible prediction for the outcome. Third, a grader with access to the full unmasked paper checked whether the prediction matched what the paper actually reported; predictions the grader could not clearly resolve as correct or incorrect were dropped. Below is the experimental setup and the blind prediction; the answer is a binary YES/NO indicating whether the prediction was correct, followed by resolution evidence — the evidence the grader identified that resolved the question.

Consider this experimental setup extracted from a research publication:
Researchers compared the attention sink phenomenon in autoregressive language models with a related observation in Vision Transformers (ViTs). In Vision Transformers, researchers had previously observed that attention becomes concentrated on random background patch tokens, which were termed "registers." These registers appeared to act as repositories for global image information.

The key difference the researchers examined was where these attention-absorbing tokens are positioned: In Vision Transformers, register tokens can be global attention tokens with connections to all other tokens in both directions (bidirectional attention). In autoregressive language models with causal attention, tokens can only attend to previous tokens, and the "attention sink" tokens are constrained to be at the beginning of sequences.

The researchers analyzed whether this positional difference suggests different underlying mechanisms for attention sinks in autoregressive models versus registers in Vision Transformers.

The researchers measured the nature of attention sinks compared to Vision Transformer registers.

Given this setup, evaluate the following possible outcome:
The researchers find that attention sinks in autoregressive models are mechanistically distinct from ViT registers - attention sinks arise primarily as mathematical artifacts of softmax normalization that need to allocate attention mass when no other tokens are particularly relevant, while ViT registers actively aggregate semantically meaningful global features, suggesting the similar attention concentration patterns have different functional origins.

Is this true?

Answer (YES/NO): NO